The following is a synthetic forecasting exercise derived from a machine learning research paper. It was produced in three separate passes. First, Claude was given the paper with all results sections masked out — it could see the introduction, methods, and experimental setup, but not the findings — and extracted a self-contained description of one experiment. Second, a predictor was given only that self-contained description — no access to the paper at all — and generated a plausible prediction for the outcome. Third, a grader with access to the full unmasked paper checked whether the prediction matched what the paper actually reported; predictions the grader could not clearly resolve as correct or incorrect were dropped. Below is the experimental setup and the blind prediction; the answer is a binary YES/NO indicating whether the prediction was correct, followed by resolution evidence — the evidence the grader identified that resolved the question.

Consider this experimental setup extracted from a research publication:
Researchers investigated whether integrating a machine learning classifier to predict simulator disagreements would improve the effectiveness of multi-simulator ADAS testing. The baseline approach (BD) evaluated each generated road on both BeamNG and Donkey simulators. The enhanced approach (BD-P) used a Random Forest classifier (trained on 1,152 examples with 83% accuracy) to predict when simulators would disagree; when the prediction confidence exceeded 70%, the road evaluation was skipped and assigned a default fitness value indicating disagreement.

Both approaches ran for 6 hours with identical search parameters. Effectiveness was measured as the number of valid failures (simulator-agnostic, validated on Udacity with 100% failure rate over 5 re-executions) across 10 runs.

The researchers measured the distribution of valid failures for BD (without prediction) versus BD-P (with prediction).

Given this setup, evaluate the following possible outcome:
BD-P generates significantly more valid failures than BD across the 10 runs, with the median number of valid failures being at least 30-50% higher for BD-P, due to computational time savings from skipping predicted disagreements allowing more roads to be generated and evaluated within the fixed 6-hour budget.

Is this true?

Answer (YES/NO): NO